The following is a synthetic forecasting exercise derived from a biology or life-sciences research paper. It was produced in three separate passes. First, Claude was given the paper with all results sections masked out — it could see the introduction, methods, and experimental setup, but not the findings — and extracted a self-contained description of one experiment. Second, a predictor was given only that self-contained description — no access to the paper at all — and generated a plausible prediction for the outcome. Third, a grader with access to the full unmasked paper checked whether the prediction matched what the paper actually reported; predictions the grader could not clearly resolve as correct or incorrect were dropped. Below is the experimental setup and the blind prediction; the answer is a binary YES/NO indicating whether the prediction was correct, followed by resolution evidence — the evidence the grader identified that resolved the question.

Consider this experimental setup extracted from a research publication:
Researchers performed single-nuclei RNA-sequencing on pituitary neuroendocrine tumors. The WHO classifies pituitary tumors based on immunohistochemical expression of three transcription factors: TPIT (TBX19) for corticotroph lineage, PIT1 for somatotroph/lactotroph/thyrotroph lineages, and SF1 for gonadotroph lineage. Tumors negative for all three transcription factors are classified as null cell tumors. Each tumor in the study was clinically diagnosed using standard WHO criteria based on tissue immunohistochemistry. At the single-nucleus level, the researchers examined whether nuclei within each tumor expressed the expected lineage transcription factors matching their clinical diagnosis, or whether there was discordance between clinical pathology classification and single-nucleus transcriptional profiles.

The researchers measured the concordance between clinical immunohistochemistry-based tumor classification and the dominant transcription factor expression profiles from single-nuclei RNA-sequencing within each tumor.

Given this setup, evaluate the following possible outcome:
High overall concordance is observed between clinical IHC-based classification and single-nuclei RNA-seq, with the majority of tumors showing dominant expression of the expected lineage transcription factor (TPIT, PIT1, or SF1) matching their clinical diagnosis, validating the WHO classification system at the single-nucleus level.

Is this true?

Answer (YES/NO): NO